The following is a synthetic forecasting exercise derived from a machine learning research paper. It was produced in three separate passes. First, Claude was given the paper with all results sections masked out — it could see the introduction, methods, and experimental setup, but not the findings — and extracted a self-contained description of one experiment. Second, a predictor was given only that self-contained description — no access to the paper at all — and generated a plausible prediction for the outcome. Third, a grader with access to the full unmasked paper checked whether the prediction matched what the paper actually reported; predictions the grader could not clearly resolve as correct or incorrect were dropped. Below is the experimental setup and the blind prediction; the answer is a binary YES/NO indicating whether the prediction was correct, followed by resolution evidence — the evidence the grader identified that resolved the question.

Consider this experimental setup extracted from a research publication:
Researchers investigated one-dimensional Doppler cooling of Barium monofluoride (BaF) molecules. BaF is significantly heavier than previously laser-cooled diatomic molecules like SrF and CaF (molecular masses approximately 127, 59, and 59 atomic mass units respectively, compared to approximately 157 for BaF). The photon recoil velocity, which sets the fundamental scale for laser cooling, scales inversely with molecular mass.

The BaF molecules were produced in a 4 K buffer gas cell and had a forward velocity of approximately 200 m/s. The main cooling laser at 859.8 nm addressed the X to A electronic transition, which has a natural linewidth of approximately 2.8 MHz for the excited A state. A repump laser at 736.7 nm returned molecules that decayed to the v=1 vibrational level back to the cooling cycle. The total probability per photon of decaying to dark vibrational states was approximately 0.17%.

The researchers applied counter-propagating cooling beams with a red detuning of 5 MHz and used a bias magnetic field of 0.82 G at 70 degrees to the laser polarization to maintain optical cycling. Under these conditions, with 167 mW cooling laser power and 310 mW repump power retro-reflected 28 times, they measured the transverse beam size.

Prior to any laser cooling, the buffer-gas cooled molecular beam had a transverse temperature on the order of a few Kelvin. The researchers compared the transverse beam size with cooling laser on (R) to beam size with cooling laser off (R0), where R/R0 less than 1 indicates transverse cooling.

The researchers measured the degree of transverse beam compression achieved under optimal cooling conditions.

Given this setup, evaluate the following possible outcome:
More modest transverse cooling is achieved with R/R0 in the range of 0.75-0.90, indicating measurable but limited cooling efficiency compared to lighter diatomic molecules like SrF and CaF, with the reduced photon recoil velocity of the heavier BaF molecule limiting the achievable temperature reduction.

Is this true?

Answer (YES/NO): YES